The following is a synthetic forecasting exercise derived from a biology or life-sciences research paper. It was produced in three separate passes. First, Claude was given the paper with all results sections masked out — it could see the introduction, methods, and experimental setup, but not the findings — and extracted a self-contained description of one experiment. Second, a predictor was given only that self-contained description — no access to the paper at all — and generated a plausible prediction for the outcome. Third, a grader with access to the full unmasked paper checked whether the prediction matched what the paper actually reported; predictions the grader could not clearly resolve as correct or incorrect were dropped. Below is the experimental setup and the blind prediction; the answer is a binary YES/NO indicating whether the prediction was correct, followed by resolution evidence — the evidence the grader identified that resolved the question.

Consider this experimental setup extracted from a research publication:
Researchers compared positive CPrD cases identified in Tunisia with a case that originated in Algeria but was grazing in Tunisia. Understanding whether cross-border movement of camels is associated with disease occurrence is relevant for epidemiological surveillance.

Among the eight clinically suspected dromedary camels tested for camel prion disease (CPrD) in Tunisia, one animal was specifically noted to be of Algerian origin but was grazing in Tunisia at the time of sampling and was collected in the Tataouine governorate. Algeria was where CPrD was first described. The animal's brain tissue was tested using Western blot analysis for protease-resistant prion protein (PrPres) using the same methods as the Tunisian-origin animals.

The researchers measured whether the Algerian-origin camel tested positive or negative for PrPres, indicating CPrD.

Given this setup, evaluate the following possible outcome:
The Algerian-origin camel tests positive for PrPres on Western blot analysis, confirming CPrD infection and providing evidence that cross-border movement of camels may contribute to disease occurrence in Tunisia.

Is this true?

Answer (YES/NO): YES